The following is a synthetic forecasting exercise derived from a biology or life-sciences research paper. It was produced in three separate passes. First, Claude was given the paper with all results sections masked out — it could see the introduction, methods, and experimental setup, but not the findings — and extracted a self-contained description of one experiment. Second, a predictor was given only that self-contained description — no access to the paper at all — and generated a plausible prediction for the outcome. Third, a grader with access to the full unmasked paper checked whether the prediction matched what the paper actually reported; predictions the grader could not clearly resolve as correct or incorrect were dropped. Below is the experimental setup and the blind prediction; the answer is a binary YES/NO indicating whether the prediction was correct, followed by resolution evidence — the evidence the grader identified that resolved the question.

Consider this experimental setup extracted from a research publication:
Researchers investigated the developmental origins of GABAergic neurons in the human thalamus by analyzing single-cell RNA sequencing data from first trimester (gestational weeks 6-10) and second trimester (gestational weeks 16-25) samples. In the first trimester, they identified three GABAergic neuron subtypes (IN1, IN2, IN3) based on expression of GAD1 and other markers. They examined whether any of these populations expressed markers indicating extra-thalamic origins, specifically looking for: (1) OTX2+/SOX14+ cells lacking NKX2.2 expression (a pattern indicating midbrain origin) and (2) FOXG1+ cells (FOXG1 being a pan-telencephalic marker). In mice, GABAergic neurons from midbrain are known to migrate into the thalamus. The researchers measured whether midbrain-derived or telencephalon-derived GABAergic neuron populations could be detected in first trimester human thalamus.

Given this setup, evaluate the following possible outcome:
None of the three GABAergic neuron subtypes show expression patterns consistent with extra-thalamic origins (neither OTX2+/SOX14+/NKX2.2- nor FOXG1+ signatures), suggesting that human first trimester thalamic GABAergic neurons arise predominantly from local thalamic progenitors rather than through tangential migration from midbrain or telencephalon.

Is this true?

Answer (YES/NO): YES